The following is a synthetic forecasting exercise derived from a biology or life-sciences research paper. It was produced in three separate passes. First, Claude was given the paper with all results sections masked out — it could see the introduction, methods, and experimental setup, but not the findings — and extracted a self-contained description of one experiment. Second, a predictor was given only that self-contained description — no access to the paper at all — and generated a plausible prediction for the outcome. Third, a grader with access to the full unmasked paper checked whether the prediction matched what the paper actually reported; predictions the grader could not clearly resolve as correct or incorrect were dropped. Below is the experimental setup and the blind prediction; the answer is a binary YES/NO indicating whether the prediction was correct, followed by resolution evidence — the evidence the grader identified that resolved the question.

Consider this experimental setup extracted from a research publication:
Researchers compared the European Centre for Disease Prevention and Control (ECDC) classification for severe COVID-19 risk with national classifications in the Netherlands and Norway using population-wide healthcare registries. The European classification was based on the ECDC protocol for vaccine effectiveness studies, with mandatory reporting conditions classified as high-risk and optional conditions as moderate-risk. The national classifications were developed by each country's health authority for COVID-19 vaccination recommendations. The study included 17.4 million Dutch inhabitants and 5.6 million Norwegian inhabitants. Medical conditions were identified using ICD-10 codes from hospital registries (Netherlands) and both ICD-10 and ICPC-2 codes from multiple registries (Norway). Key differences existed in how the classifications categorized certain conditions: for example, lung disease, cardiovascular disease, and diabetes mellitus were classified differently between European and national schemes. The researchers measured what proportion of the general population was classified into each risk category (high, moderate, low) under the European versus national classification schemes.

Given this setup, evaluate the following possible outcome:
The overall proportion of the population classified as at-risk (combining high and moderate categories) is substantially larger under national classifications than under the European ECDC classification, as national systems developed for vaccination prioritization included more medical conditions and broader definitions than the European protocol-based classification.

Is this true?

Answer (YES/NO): YES